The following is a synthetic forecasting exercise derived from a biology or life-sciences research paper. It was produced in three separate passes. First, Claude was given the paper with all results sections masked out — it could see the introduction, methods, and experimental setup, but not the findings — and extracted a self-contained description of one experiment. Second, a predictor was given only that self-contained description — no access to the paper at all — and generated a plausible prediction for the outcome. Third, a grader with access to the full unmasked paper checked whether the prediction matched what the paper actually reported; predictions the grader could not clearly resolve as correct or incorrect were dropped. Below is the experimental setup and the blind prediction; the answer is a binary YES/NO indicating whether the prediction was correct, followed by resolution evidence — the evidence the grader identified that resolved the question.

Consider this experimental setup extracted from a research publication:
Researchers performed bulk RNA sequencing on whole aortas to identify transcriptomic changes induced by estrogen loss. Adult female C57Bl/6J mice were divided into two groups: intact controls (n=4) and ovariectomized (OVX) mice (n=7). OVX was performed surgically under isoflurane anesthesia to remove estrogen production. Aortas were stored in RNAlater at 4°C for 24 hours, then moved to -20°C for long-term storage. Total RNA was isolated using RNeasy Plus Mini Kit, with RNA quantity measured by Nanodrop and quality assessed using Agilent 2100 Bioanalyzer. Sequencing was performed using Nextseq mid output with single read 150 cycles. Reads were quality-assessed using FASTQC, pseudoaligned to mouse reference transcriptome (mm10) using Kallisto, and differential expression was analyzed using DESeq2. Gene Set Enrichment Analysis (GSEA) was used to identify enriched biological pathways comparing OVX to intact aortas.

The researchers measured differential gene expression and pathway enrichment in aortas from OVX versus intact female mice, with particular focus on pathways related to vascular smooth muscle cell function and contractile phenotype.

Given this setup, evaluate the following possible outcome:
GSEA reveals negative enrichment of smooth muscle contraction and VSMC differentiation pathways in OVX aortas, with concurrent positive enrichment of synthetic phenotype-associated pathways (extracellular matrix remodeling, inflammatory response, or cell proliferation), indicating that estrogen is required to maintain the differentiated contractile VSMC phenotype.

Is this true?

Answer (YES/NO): NO